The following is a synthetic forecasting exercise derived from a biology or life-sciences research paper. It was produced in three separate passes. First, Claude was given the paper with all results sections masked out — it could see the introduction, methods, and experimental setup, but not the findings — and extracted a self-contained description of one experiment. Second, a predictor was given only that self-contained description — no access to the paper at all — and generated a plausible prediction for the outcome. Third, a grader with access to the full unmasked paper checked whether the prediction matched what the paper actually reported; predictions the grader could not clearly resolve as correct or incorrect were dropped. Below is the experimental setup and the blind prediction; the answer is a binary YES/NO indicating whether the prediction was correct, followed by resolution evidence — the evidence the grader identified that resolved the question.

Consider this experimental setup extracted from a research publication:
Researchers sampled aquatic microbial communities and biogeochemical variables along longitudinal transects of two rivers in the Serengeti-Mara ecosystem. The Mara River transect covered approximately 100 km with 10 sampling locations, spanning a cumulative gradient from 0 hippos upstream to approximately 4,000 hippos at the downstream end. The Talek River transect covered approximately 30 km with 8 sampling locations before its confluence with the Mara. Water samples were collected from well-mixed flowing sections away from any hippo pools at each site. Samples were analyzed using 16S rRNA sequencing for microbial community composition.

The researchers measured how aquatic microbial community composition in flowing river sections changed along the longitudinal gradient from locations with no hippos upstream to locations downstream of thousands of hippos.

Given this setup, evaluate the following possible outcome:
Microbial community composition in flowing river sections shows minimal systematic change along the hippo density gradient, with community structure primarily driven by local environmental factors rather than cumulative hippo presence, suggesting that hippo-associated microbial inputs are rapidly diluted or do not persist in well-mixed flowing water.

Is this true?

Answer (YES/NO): NO